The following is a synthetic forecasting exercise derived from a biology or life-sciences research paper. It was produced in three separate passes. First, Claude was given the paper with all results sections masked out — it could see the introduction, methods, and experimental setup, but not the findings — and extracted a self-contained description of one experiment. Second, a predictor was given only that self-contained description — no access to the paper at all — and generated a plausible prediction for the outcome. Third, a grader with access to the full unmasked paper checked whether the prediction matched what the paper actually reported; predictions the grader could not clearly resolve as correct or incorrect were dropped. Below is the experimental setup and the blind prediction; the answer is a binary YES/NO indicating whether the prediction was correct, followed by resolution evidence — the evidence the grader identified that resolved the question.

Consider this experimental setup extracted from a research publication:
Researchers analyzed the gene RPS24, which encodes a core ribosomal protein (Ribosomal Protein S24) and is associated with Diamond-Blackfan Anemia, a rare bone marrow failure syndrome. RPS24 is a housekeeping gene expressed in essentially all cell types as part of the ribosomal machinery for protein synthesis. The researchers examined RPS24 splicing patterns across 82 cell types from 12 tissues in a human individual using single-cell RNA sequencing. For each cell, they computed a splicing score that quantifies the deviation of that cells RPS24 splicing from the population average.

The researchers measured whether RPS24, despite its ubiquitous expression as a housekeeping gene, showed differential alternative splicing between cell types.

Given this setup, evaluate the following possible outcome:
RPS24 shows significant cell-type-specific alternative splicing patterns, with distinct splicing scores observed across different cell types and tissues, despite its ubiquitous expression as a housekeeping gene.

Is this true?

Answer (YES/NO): YES